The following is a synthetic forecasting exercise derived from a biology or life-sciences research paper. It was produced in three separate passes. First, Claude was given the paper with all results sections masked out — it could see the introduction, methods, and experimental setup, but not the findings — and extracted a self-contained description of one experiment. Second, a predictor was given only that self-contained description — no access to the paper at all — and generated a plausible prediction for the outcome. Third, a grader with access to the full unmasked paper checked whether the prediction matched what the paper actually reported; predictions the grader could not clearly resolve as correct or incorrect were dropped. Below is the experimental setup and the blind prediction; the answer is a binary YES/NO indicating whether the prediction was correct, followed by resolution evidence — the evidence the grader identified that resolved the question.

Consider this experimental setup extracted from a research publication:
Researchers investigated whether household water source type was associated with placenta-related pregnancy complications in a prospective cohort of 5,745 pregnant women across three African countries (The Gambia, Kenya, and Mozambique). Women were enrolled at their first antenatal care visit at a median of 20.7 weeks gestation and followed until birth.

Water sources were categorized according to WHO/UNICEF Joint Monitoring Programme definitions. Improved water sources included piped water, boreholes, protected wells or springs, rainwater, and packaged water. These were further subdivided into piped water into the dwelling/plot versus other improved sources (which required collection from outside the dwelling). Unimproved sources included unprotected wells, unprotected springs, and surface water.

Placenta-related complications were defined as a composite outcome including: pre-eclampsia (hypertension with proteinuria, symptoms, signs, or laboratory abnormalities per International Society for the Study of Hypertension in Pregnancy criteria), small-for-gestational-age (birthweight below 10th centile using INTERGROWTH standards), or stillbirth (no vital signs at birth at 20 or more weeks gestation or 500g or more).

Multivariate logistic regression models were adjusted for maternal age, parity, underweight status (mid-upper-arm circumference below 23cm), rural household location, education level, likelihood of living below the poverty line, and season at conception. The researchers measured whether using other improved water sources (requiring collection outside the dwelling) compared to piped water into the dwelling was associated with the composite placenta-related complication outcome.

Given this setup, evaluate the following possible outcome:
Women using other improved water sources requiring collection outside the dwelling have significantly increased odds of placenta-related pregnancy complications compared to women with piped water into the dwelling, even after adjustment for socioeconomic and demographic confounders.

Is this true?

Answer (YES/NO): YES